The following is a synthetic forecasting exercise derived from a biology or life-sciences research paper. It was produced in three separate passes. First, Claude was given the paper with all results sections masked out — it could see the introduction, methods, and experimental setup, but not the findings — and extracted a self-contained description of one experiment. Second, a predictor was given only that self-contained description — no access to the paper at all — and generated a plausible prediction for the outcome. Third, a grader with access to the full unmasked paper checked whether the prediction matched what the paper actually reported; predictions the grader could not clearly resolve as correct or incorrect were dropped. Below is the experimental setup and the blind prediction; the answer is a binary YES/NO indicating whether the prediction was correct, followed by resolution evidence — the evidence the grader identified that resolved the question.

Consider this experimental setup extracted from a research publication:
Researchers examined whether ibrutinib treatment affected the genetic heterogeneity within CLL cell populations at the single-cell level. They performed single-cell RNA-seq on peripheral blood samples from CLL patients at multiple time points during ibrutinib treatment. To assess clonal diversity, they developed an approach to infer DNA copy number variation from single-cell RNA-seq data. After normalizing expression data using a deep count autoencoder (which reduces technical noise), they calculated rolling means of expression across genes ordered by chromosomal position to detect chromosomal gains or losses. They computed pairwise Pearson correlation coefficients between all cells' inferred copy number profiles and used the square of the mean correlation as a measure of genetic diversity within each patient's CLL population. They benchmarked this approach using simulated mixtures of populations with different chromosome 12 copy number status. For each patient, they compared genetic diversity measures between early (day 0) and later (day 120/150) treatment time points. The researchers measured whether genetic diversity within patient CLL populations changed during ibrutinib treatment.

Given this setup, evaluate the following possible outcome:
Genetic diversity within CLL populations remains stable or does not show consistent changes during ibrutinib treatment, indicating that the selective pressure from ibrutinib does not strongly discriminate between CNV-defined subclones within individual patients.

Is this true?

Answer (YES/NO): NO